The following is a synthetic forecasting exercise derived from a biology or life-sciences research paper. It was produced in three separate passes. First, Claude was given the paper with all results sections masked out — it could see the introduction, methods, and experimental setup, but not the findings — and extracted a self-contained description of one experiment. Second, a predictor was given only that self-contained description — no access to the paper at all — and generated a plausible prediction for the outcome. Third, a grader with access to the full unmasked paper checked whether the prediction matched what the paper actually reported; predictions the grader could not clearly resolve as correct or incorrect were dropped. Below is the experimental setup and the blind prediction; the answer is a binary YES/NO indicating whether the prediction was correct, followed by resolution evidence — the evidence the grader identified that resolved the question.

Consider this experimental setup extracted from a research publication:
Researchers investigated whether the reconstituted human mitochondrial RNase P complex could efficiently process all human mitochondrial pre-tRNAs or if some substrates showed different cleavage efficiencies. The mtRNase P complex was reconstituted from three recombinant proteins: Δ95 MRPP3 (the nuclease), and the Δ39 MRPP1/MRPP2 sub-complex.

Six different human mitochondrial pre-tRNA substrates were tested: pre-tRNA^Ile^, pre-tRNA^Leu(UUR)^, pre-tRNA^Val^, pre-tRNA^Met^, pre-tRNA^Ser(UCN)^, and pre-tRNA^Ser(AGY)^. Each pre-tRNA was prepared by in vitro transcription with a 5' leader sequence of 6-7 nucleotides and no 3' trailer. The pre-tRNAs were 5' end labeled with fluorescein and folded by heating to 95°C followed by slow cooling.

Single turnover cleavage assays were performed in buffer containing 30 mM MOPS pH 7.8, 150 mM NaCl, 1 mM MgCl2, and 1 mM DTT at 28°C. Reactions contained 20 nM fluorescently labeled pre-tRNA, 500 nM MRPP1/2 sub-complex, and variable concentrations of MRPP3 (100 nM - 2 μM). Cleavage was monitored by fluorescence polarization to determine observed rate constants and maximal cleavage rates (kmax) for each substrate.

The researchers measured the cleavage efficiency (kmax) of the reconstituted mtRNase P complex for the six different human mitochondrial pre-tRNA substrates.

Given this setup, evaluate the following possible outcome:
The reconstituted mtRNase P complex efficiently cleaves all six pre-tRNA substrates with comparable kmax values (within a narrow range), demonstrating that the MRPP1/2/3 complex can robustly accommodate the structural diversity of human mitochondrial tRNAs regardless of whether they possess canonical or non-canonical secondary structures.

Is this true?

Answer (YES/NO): NO